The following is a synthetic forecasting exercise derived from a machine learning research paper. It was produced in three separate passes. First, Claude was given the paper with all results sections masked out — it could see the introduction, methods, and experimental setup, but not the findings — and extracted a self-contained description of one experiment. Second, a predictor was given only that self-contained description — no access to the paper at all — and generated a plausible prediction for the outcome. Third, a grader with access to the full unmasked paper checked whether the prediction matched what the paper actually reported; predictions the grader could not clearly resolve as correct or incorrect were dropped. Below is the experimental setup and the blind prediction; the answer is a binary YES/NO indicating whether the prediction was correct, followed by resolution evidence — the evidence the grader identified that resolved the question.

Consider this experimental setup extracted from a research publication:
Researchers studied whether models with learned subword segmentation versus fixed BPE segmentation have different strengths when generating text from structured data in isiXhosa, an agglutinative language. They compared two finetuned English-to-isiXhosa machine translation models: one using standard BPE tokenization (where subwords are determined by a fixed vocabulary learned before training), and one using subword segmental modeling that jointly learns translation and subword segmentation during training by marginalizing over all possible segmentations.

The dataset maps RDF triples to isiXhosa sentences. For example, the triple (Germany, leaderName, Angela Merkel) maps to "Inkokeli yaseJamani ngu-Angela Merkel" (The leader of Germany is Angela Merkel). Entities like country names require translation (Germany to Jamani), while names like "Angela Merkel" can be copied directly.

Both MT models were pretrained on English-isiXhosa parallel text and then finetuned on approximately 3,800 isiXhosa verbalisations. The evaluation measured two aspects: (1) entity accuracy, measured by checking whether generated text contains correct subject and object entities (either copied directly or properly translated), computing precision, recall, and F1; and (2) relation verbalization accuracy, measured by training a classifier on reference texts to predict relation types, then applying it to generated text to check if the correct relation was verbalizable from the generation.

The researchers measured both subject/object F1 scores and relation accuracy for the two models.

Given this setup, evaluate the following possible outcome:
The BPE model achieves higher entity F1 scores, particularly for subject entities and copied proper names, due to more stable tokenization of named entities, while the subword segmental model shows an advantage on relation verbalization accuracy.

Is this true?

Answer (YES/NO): NO